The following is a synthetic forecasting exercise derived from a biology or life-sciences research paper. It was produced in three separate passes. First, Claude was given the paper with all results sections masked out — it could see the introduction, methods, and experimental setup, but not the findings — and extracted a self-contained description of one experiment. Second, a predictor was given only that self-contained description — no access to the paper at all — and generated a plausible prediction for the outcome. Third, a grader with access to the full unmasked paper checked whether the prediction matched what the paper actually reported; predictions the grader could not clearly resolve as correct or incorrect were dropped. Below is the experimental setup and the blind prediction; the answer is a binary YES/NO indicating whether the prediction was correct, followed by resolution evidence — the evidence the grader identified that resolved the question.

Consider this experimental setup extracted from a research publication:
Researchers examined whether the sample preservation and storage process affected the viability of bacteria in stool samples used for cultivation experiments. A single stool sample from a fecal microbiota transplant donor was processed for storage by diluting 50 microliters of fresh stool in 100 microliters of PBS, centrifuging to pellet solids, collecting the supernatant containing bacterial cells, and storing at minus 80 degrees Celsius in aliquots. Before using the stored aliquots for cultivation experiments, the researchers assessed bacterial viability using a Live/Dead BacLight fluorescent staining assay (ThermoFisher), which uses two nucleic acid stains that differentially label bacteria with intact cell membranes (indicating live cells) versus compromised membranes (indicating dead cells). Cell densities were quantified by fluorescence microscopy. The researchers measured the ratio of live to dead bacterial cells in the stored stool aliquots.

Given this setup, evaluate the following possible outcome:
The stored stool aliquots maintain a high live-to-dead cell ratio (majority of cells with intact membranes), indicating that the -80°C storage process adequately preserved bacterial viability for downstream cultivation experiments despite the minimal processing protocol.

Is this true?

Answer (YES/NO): NO